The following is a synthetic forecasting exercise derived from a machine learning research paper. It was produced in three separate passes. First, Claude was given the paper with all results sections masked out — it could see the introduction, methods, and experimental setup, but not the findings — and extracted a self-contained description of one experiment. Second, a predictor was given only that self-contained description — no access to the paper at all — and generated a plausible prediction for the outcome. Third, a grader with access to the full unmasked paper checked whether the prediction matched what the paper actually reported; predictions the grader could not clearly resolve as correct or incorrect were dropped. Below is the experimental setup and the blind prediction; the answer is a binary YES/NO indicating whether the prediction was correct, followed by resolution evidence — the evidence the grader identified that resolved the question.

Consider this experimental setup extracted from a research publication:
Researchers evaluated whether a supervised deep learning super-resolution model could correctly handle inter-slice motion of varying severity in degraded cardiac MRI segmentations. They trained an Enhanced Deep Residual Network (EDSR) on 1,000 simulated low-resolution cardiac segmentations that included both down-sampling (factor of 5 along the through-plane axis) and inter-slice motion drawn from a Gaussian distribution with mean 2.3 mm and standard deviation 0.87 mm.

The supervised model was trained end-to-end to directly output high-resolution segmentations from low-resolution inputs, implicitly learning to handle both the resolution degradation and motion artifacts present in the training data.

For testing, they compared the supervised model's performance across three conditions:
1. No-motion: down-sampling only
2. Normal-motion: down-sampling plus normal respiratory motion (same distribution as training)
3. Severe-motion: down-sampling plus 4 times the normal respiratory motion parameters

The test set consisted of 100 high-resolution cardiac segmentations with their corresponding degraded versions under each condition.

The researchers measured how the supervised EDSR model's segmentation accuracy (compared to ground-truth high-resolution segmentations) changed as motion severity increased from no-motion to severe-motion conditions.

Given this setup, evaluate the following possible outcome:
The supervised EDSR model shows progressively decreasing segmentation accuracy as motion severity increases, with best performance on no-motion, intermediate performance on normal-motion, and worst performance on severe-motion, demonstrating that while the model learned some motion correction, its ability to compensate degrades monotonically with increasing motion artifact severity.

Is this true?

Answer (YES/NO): NO